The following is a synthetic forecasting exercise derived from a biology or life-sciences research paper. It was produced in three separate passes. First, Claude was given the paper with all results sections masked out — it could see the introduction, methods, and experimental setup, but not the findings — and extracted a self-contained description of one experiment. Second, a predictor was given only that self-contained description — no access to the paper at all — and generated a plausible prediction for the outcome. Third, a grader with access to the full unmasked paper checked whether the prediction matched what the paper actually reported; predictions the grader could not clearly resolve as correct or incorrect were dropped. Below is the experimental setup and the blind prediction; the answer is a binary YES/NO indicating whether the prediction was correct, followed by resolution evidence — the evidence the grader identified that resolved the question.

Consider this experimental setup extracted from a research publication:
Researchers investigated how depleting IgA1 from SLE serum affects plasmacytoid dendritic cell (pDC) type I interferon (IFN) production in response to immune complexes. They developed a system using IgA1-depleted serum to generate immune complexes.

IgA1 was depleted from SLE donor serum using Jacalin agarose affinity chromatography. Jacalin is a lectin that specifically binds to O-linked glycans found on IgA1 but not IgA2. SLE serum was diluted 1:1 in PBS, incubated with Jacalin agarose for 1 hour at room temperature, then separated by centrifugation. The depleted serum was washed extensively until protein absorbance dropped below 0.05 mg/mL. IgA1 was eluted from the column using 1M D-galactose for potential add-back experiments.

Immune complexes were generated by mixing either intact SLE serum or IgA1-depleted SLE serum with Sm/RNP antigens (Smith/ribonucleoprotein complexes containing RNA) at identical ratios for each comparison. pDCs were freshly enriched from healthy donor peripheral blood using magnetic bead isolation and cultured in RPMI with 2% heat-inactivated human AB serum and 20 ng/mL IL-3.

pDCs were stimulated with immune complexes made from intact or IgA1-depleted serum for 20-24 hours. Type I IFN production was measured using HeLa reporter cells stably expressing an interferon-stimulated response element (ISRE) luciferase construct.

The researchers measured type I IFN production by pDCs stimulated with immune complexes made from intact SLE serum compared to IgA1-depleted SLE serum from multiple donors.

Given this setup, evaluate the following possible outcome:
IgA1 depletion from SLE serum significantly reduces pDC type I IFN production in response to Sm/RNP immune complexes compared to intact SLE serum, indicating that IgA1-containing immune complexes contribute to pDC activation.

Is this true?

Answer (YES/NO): YES